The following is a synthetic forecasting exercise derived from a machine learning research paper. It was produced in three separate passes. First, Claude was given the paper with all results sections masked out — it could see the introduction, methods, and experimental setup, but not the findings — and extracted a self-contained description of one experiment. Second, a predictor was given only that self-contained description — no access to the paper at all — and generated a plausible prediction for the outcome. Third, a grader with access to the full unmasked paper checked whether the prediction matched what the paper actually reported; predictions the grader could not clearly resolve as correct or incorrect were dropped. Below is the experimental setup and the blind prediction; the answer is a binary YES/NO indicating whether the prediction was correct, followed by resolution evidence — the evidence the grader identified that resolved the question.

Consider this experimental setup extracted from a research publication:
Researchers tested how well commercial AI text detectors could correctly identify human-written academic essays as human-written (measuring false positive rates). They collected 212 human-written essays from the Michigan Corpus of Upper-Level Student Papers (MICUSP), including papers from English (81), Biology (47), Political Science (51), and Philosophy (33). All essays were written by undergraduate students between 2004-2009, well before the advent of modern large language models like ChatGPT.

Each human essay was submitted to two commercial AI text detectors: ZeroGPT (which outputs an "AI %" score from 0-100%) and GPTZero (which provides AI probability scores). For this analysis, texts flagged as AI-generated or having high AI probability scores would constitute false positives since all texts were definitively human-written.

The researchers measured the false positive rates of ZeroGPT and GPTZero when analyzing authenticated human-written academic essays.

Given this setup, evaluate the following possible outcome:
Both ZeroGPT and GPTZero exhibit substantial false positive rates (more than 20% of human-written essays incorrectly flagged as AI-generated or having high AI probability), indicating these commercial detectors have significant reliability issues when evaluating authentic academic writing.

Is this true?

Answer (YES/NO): NO